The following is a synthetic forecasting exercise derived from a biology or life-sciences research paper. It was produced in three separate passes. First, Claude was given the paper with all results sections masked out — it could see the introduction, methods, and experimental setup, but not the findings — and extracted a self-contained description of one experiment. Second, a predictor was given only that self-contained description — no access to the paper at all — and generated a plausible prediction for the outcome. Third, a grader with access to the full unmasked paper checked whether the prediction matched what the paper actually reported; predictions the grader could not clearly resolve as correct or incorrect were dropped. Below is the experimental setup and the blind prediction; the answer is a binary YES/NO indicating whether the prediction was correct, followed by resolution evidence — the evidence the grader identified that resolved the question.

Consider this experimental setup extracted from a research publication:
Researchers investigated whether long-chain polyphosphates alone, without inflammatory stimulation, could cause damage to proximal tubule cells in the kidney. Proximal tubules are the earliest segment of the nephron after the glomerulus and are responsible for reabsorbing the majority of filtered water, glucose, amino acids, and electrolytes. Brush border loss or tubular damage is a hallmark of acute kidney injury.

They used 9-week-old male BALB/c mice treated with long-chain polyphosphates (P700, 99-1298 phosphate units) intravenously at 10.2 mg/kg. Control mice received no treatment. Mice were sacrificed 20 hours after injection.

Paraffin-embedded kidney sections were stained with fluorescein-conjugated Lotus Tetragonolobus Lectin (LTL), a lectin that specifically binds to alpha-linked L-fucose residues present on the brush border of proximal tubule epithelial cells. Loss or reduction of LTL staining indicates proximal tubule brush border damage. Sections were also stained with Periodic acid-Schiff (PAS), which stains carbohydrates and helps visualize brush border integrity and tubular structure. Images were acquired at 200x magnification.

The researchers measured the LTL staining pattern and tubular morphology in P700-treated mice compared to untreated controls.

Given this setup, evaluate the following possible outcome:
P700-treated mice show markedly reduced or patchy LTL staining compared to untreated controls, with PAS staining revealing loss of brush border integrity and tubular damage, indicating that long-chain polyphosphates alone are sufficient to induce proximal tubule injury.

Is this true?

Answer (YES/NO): YES